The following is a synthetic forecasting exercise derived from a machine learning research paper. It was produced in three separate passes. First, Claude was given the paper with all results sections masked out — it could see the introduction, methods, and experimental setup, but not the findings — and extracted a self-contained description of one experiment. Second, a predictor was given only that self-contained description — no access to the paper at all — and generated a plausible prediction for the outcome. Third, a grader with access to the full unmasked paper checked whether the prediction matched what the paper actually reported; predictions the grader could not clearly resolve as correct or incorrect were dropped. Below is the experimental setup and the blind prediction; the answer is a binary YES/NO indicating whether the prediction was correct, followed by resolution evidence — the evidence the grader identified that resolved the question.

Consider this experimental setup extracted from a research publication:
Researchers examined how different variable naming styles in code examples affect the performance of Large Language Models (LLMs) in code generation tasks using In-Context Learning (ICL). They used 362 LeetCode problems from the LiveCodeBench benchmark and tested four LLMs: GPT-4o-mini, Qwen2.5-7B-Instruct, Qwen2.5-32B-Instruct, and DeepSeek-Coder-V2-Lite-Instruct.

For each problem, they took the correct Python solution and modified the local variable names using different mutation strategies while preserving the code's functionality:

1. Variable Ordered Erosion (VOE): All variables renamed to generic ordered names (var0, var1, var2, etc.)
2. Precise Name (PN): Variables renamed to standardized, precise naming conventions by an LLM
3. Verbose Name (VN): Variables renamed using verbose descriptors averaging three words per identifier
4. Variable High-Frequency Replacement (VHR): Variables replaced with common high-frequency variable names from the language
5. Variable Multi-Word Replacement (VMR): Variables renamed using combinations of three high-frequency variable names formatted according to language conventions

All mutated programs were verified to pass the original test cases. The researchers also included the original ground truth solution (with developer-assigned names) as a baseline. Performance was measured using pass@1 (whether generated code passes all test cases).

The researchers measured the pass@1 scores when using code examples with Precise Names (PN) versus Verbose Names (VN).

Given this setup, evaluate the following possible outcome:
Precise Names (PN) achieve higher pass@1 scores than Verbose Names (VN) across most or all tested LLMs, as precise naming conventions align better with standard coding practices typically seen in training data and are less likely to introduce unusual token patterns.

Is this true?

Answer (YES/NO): YES